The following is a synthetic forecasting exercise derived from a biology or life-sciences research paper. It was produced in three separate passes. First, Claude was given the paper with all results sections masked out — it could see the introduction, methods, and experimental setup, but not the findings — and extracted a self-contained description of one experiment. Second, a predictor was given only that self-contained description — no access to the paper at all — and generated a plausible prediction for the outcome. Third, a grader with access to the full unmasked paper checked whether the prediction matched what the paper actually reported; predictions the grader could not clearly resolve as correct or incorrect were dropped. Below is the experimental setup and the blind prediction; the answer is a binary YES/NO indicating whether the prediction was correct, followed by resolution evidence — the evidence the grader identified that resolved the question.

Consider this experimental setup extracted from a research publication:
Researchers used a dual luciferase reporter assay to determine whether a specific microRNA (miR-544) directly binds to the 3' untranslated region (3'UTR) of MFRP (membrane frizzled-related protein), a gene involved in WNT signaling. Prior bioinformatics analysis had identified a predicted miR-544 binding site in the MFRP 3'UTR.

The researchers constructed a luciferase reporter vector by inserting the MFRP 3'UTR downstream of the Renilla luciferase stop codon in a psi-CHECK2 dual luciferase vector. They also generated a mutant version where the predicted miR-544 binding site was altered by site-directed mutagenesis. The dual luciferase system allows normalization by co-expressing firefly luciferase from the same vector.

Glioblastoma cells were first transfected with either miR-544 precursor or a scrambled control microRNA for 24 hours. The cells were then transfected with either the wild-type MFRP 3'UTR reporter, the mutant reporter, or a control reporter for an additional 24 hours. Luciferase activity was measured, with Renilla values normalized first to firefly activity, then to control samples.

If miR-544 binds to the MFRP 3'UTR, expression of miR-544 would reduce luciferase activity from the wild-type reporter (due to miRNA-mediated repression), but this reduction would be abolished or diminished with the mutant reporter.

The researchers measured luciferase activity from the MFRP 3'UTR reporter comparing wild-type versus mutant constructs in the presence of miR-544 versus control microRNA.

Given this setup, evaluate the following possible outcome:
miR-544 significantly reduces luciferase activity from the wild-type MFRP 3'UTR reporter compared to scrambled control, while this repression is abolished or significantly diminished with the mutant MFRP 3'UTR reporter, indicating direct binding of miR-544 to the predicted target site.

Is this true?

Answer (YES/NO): YES